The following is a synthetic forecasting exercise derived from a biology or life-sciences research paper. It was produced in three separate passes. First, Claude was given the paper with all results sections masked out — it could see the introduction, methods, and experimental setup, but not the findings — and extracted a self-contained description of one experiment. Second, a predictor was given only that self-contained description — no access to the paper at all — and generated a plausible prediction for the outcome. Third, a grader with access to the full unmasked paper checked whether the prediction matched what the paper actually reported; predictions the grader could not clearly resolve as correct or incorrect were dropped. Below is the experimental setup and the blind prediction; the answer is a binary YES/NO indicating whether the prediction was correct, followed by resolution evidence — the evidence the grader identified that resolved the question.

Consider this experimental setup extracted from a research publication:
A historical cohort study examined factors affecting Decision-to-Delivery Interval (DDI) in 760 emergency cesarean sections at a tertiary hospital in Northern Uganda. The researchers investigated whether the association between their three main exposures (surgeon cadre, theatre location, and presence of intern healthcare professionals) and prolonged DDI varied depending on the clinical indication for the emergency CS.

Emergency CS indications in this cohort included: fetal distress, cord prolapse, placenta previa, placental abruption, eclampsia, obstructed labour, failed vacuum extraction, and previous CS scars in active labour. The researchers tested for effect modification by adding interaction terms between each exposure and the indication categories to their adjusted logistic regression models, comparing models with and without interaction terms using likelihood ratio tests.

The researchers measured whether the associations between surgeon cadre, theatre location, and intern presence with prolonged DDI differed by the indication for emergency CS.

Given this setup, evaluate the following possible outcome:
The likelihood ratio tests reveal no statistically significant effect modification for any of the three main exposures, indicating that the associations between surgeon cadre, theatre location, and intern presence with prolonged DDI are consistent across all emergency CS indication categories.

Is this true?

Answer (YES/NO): YES